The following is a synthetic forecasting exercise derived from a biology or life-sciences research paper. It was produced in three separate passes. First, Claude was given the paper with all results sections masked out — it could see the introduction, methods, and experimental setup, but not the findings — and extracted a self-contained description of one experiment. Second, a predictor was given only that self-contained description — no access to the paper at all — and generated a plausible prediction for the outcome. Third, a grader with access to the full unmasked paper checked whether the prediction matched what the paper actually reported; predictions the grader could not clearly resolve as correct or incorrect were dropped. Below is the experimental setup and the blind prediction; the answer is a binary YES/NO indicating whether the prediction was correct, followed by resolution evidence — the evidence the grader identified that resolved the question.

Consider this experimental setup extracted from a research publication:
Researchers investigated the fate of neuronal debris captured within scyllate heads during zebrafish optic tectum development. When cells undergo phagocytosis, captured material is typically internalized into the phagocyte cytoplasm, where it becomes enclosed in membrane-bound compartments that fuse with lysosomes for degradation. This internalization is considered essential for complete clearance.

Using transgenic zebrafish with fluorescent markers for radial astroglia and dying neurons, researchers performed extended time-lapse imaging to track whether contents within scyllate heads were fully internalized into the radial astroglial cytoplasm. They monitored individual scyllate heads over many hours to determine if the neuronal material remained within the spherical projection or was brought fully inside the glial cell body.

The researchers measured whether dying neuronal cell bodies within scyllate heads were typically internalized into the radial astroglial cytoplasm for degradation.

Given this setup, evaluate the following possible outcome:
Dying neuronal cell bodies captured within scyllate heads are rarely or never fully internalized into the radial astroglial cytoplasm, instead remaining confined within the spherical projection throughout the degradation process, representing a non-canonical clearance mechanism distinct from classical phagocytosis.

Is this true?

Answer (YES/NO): NO